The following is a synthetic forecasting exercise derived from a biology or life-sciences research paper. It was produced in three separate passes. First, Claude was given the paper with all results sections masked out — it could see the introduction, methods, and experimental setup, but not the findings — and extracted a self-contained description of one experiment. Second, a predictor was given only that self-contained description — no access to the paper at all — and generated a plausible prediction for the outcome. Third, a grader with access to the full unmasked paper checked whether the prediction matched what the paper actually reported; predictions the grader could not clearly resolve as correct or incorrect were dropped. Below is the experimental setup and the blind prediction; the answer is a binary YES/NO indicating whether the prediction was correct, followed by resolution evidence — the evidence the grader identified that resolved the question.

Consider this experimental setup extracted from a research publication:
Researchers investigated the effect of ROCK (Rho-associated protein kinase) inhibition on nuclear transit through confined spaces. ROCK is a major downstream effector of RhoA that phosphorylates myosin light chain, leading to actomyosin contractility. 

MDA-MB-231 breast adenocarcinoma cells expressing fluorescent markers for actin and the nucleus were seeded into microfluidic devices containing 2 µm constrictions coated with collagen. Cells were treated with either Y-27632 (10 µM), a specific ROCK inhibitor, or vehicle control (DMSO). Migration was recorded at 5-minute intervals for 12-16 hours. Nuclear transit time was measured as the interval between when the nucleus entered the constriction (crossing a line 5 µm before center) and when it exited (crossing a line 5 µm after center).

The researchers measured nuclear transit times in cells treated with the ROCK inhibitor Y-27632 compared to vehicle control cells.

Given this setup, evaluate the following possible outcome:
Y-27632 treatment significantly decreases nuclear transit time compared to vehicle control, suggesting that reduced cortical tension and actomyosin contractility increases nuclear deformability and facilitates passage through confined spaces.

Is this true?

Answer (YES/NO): NO